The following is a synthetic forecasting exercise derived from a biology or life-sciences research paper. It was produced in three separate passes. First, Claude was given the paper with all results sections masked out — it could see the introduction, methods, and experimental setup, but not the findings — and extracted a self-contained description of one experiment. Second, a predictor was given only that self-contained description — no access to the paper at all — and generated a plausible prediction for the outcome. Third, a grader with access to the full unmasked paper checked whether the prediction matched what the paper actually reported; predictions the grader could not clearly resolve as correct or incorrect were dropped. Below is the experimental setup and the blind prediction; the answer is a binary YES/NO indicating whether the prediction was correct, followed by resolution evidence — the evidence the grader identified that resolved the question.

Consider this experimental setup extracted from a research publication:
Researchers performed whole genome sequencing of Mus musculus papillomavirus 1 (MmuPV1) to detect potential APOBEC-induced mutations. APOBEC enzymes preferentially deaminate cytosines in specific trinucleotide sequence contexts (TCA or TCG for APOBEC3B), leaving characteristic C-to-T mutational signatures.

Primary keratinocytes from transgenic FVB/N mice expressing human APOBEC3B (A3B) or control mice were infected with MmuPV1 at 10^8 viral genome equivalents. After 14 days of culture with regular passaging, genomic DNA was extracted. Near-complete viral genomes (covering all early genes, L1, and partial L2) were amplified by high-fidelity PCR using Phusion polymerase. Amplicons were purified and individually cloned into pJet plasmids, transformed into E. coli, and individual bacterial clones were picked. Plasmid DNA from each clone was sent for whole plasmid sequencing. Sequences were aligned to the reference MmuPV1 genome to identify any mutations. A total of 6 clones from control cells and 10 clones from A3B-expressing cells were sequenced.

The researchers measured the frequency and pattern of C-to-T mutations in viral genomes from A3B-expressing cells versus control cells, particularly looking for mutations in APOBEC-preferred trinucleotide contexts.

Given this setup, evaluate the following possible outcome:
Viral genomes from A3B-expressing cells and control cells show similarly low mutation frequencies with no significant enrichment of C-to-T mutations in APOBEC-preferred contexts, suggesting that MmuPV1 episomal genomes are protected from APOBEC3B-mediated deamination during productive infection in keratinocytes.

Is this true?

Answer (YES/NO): YES